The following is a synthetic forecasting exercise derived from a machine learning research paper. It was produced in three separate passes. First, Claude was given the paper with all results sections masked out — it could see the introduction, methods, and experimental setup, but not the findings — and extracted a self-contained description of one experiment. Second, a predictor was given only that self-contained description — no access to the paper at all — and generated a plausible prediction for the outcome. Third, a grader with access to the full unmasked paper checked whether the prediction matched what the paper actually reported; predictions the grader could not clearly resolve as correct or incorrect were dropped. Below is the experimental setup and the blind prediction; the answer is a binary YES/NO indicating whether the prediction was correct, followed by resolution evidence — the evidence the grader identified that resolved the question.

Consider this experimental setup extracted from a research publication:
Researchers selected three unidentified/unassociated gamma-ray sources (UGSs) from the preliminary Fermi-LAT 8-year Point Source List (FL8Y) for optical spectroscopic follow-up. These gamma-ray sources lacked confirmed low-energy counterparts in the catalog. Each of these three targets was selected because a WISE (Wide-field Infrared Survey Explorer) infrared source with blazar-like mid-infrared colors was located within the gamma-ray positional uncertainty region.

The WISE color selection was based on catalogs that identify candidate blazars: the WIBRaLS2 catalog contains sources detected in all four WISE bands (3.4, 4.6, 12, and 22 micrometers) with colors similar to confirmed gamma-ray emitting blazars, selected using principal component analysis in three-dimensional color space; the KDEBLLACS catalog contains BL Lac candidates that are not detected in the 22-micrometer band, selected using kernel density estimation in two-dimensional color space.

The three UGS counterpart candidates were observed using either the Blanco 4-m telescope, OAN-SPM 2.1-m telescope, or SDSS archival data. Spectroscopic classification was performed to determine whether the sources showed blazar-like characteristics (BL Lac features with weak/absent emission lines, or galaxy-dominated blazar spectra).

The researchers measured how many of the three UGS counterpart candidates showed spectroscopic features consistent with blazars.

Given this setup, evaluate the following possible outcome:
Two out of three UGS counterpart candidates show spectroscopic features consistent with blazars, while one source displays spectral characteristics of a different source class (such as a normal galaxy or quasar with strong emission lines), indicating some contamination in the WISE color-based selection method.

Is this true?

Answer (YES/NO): NO